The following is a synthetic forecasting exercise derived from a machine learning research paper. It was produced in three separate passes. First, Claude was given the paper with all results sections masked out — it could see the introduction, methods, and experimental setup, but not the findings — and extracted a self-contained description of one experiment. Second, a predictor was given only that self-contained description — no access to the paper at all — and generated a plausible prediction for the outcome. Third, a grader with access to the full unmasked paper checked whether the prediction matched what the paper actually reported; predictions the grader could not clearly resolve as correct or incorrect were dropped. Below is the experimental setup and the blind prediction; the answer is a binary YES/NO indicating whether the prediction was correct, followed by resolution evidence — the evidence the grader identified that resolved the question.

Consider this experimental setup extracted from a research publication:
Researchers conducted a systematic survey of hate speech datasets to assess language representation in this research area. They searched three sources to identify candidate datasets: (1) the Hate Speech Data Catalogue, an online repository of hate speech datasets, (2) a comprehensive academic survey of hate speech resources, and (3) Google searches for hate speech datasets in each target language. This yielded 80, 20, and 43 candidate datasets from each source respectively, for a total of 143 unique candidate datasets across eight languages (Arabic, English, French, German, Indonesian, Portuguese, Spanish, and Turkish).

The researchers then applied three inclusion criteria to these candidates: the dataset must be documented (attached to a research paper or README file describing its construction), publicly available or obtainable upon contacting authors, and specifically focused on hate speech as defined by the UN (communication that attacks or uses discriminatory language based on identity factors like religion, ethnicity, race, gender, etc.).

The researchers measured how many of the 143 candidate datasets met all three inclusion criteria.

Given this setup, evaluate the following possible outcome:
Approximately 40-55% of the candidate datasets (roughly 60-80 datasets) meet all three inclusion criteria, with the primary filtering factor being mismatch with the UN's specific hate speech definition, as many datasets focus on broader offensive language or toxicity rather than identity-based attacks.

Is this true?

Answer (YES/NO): YES